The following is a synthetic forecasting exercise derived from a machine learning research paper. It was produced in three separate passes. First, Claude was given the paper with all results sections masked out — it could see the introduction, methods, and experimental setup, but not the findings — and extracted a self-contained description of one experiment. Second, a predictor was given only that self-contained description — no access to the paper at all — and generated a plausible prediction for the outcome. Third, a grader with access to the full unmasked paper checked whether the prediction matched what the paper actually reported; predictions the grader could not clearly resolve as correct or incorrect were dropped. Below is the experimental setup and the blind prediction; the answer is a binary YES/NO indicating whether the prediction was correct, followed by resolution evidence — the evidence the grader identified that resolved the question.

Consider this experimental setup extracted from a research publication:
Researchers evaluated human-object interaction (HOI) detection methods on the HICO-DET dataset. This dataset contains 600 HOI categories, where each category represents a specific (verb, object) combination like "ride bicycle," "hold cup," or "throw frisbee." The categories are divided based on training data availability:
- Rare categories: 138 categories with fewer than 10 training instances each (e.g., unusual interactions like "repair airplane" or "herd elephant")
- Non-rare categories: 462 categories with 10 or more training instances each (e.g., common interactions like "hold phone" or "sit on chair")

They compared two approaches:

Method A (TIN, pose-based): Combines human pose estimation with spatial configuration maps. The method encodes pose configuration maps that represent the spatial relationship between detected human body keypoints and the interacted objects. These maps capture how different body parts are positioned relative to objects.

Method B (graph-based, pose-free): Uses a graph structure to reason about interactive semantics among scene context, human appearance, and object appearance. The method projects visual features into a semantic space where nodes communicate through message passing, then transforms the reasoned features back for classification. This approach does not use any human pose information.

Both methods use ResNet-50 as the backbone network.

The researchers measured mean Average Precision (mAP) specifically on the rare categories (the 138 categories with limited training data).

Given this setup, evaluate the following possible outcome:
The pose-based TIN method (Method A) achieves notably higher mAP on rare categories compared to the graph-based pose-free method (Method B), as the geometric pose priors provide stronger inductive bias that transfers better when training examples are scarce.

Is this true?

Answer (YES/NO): YES